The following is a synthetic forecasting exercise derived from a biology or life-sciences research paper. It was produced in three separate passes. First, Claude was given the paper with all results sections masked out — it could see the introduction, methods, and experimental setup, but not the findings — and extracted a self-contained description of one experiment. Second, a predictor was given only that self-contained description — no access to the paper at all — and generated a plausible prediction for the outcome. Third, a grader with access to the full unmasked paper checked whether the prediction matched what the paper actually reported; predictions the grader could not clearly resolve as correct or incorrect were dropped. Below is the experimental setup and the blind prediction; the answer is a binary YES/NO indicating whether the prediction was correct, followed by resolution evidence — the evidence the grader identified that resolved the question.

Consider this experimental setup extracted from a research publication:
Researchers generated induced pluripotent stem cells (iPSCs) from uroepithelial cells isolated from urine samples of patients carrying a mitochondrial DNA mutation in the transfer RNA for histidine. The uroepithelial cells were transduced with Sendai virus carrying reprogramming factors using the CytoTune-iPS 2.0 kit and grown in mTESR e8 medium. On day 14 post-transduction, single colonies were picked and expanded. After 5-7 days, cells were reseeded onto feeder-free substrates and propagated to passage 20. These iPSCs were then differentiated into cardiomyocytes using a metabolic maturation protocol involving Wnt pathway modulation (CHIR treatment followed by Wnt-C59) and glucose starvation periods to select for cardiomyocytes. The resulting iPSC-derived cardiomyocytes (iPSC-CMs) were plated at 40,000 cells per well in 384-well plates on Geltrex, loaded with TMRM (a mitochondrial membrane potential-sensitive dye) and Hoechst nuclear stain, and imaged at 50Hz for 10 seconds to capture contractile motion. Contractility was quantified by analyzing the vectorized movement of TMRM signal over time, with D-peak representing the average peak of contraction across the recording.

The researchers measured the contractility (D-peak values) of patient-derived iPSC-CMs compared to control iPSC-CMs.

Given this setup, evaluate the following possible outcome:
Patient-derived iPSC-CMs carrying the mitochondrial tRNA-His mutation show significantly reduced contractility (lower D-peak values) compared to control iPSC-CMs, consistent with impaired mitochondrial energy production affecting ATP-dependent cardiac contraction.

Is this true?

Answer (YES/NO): NO